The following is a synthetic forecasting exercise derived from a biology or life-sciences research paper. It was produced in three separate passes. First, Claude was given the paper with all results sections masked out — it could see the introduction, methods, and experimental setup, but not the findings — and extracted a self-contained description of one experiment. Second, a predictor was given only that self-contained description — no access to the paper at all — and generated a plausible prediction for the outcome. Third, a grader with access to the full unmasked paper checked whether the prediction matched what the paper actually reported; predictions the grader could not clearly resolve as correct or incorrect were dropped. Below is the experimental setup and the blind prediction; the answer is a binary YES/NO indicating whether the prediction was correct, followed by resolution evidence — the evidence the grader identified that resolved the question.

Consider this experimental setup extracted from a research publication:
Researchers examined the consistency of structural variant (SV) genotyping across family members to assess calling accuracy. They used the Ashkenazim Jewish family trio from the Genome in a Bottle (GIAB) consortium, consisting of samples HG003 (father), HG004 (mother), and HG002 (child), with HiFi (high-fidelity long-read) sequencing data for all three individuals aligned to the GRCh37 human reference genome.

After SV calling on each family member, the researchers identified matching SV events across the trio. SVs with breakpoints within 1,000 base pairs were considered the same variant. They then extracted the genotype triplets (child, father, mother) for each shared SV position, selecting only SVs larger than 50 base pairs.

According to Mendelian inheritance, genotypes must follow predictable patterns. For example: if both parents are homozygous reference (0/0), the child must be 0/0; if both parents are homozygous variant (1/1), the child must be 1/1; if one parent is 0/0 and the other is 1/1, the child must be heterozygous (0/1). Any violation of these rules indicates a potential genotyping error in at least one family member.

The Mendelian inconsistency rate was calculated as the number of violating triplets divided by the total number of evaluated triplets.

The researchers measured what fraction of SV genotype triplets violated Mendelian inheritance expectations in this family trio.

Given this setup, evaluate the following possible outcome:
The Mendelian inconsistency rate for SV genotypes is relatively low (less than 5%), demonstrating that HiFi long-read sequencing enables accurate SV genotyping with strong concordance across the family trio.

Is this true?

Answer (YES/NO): YES